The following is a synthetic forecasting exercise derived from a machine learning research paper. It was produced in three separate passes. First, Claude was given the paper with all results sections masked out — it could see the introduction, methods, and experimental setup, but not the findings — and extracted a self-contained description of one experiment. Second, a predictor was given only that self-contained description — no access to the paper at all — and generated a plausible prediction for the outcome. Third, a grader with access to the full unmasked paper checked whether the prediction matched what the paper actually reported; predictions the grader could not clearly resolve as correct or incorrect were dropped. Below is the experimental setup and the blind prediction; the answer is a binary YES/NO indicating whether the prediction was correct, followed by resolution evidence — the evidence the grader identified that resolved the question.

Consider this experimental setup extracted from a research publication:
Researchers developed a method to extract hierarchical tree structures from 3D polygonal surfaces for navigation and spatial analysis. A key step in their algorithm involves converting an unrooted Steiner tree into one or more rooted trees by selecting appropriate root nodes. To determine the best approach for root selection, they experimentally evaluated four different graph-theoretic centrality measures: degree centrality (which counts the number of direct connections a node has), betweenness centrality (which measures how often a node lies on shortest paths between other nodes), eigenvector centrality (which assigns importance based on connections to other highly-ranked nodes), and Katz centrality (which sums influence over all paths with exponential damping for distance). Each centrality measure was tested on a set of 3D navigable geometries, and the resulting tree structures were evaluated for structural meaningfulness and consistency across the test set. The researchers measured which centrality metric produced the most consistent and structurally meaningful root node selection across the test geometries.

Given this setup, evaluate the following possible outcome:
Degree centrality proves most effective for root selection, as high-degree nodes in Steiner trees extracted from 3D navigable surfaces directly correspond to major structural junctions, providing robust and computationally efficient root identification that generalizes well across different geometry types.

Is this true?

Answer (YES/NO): NO